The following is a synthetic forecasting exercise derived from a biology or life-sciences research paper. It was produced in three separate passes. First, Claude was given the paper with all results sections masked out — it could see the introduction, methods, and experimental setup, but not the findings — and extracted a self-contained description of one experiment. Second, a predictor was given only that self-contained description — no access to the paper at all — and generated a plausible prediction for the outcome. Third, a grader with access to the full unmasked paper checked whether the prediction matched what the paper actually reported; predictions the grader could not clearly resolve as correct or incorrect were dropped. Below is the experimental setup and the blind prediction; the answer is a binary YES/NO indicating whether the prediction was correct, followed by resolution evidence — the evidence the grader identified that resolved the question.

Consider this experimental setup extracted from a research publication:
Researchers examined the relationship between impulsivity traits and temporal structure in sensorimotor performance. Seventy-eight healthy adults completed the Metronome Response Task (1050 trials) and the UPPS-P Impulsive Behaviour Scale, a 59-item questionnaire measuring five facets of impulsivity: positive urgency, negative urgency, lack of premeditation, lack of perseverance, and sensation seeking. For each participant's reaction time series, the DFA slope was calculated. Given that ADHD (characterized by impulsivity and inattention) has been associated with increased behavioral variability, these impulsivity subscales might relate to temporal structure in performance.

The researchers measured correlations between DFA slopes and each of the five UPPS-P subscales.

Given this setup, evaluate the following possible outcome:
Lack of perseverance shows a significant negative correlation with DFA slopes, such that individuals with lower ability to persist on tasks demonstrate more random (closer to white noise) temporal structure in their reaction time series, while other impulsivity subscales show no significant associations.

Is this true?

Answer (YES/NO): NO